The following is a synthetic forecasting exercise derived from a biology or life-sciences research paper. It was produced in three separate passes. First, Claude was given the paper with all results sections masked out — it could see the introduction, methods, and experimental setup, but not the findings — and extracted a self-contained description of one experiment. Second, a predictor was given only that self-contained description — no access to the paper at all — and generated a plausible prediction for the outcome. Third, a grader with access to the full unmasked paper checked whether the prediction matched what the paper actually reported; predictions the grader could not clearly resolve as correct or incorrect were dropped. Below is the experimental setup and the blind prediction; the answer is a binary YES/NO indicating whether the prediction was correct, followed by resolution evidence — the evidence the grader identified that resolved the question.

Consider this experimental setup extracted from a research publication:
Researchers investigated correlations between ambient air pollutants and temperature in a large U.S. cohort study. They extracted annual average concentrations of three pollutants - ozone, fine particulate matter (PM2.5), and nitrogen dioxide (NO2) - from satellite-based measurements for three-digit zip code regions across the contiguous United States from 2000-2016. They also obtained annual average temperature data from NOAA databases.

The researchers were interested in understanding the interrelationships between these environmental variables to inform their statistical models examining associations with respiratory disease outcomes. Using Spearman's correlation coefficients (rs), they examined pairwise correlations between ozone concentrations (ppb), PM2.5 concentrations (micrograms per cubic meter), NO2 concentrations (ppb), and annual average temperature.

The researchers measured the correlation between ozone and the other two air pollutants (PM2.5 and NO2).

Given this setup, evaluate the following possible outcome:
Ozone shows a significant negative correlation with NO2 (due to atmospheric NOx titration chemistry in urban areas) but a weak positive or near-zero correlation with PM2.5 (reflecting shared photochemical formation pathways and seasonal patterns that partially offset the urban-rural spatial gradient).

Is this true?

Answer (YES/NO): NO